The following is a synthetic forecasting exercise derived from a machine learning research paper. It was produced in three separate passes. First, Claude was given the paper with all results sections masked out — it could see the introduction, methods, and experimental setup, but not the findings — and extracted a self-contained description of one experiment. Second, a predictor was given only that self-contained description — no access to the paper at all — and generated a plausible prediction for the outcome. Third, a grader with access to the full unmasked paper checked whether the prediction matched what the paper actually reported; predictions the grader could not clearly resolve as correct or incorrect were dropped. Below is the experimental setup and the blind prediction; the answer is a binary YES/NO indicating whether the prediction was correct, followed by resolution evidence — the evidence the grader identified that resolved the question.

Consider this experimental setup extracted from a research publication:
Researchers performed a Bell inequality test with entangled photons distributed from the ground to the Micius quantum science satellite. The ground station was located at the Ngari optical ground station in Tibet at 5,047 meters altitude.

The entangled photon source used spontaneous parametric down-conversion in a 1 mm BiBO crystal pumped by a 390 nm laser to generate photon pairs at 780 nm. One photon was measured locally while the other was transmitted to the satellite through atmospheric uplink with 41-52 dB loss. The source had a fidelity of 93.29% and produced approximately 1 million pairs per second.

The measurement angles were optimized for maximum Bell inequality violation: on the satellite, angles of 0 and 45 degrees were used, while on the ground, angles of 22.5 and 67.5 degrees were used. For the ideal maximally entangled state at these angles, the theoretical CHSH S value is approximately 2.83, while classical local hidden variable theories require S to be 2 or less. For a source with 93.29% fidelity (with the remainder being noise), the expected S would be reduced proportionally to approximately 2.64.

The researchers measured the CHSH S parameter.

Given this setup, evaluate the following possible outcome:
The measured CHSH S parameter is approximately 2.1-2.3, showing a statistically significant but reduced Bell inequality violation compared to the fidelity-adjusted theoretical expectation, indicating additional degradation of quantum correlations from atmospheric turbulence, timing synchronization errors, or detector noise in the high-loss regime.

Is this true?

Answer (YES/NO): YES